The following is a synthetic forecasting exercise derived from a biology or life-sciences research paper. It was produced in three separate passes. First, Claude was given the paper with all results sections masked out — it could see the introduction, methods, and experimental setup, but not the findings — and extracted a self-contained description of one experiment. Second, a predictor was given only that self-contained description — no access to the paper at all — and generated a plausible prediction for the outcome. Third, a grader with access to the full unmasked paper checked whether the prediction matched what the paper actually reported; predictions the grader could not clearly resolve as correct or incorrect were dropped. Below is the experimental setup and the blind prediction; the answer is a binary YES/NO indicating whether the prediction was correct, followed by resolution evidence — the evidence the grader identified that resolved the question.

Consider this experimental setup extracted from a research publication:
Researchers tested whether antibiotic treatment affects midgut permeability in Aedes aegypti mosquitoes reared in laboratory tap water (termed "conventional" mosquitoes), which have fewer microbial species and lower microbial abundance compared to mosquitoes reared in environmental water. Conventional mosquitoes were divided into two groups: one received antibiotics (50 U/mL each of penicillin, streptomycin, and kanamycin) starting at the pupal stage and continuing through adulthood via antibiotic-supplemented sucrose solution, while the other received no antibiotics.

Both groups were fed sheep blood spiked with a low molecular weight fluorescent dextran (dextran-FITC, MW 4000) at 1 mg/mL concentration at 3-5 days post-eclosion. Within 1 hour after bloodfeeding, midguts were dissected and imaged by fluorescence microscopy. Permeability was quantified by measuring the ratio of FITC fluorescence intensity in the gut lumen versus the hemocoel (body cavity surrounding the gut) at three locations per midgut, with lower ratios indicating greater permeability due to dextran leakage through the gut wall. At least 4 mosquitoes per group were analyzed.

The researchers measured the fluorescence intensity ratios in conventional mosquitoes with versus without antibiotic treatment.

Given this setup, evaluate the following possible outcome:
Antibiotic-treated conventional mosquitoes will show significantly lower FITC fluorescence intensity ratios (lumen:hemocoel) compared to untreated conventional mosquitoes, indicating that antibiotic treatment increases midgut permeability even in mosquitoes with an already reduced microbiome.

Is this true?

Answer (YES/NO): NO